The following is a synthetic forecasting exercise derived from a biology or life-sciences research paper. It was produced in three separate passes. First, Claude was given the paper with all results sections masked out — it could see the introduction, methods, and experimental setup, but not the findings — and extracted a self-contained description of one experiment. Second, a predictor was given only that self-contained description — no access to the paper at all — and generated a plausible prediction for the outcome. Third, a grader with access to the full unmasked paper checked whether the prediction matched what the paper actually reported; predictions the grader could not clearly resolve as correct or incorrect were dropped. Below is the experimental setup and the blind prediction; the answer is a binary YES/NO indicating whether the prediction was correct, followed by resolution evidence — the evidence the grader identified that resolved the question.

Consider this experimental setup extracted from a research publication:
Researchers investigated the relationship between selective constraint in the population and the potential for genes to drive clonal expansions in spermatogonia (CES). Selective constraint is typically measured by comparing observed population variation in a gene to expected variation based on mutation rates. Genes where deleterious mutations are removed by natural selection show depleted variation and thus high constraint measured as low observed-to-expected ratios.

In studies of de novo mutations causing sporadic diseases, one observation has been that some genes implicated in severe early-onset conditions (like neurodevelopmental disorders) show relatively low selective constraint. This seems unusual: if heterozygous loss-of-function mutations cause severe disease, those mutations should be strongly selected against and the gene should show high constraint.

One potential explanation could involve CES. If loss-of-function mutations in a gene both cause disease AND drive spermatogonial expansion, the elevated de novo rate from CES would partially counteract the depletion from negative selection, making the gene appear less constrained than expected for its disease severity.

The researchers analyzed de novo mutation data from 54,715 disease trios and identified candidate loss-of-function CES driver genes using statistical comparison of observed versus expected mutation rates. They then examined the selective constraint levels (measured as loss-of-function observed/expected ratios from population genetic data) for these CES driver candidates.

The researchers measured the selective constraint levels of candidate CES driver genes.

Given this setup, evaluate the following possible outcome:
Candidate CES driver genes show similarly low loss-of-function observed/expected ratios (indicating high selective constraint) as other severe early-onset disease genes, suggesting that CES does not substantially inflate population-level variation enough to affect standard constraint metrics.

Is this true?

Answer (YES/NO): NO